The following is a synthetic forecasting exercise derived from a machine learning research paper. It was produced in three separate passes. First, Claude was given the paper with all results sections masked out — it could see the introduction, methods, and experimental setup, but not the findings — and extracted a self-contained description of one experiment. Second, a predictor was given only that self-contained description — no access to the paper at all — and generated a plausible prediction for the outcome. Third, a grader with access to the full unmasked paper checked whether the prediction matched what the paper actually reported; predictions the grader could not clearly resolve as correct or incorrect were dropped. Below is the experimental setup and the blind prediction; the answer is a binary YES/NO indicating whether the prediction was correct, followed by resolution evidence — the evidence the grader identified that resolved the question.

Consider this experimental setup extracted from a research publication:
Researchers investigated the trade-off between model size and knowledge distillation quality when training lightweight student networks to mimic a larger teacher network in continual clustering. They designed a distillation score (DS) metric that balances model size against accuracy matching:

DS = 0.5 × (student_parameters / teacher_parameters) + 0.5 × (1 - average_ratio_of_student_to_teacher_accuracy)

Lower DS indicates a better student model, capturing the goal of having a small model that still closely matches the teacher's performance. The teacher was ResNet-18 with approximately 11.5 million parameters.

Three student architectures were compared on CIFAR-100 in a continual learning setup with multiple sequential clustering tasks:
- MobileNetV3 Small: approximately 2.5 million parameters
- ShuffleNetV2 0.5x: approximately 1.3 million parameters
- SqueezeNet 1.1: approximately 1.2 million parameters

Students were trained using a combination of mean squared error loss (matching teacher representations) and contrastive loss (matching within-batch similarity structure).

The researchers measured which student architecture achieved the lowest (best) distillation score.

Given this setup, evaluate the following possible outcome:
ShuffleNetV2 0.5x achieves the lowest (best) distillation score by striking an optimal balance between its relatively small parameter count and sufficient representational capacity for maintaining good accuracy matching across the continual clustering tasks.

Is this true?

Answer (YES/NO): NO